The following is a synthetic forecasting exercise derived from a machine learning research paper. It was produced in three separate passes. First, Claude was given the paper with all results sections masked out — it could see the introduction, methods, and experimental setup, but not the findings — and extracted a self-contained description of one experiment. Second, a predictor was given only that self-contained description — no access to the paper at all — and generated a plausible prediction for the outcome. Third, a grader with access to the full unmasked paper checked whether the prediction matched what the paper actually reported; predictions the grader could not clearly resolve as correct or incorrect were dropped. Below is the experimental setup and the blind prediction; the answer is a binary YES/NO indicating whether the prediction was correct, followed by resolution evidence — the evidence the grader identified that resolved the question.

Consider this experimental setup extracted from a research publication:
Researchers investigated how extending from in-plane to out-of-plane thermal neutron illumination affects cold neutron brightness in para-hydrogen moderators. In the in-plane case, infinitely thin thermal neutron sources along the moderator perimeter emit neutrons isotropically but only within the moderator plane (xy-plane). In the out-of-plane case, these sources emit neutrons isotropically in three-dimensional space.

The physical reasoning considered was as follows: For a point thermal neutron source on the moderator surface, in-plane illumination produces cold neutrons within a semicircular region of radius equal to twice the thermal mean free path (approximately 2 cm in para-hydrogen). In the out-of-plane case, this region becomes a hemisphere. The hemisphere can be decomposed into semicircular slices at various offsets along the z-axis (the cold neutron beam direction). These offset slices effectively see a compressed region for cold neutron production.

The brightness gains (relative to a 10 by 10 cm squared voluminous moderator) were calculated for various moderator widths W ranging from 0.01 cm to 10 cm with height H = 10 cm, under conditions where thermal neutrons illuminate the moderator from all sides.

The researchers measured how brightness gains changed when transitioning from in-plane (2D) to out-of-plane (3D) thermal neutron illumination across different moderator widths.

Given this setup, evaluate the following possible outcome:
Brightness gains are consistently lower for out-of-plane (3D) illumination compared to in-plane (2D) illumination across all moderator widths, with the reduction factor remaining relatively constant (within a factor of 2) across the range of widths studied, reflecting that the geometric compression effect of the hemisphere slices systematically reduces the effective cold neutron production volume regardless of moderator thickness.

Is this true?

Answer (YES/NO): NO